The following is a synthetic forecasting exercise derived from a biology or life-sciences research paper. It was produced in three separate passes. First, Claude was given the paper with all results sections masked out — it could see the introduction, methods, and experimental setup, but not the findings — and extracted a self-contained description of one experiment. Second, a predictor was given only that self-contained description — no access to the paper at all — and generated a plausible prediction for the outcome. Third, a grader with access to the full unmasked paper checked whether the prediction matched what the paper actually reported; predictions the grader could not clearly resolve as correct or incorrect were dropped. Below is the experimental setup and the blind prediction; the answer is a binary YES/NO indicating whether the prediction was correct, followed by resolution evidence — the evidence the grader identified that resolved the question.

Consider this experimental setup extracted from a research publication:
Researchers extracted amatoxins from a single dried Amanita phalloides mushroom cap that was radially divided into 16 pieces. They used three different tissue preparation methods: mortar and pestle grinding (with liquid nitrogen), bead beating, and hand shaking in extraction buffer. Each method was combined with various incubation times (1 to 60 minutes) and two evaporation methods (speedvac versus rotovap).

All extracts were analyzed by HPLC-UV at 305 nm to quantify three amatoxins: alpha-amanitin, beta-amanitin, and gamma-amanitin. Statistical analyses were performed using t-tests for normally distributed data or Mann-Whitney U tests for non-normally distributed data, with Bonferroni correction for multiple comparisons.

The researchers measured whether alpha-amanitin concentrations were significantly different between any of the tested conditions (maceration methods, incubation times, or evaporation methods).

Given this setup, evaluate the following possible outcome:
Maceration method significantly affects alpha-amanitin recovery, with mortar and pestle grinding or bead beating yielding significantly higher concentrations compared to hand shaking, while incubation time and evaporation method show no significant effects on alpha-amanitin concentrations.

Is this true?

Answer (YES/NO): NO